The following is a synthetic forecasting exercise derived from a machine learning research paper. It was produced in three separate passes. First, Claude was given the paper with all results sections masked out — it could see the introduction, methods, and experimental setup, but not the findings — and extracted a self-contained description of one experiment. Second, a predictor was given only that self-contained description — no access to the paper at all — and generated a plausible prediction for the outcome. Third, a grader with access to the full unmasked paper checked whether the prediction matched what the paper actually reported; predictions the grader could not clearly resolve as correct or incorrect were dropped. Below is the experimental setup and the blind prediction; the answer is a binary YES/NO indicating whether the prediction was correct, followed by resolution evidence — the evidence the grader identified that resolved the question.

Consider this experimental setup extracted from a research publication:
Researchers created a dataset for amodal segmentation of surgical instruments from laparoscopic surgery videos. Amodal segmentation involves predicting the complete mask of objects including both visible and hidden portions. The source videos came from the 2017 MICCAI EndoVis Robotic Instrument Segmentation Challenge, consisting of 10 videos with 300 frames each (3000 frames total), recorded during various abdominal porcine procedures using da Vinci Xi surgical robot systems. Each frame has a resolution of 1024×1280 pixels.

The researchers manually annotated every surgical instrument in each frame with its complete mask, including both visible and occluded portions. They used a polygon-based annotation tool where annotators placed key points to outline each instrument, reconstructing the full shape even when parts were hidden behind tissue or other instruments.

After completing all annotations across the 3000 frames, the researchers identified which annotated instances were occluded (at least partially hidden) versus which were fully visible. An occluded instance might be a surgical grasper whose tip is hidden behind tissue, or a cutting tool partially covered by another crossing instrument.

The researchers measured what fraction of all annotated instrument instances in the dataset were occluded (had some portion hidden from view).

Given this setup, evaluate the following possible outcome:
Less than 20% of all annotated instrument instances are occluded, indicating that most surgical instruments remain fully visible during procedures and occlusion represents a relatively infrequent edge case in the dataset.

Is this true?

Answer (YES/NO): NO